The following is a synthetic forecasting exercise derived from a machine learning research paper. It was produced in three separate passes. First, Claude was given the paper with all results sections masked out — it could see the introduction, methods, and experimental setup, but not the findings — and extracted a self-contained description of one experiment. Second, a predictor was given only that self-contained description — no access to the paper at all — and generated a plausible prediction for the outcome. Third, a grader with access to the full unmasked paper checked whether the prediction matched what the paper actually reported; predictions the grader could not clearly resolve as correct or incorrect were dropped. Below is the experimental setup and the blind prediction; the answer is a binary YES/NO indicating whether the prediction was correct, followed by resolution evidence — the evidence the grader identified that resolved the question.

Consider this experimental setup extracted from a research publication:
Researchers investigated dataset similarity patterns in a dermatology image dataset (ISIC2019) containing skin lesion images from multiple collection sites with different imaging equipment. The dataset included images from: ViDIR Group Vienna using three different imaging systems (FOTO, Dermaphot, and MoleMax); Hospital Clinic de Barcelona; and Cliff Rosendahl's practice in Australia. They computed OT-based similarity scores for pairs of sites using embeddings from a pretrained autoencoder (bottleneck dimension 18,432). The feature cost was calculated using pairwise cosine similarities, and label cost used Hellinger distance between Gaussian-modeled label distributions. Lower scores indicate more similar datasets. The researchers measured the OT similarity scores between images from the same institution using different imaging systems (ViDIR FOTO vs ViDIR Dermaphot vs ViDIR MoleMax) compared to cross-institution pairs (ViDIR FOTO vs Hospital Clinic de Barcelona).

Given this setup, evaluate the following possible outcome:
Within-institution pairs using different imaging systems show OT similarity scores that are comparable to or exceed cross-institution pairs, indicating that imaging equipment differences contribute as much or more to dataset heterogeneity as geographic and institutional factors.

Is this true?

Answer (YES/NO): YES